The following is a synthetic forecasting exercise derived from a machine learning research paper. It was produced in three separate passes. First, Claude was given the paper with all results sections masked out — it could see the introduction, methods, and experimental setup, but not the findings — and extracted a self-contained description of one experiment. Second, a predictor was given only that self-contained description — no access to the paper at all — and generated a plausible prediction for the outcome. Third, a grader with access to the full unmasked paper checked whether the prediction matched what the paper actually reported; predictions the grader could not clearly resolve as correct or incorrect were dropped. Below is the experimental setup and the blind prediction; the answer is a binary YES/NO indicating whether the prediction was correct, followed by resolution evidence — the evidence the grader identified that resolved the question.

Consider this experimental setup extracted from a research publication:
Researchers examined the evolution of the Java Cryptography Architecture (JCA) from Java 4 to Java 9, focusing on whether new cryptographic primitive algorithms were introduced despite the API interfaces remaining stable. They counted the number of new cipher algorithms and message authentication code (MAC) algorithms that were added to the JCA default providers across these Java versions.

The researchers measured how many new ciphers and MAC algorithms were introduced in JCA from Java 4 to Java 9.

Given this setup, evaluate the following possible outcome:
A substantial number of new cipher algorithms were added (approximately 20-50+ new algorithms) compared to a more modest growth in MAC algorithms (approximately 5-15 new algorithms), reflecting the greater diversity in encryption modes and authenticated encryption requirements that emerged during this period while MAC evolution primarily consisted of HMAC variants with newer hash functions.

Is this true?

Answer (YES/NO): NO